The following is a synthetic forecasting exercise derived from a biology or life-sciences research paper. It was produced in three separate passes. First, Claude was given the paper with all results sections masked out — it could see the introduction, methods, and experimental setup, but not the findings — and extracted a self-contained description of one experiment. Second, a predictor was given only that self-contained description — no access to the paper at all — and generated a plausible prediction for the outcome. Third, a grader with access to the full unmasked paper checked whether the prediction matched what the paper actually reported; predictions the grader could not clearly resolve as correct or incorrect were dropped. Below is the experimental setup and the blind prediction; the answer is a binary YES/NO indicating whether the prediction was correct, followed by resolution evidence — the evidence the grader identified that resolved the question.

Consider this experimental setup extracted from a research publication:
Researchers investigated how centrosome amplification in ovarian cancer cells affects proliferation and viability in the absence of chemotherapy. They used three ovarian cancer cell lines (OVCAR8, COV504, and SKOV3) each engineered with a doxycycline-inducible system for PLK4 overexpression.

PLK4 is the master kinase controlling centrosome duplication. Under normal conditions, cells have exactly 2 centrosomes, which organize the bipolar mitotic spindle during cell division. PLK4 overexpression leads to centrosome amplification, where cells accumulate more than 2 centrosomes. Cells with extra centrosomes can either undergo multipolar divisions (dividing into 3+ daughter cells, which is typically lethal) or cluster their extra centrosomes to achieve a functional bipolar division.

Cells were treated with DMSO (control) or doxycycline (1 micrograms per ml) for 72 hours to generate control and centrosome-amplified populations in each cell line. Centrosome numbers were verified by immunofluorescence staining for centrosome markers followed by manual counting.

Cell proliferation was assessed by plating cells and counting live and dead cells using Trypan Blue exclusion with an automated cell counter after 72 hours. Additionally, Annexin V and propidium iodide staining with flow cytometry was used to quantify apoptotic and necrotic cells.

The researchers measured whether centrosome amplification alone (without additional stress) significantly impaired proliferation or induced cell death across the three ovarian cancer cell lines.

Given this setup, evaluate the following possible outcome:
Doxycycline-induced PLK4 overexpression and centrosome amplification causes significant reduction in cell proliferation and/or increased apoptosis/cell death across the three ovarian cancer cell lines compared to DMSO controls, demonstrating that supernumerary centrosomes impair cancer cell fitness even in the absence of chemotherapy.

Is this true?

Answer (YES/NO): NO